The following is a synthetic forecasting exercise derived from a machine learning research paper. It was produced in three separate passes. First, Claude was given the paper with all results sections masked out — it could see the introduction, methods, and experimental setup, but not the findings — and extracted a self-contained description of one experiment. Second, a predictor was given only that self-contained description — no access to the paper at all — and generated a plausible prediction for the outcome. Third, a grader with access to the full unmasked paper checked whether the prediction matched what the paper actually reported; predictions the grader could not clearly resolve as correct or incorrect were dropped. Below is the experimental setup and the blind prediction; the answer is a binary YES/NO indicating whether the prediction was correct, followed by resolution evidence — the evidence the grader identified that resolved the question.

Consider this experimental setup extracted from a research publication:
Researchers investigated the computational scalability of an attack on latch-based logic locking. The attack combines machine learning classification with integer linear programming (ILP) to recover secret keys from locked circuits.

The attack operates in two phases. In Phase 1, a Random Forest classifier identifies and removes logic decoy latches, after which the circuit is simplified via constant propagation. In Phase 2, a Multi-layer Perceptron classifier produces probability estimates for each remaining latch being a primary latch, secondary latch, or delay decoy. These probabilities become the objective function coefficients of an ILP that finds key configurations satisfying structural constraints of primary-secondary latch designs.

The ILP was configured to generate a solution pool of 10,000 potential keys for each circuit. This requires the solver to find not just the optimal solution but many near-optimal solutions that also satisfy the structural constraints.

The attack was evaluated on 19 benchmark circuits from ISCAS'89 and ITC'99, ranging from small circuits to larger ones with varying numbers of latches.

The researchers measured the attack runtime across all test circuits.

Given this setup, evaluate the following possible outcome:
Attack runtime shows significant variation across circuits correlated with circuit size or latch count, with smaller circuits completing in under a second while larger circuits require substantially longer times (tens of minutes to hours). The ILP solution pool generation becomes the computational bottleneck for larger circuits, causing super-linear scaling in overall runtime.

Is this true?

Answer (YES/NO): NO